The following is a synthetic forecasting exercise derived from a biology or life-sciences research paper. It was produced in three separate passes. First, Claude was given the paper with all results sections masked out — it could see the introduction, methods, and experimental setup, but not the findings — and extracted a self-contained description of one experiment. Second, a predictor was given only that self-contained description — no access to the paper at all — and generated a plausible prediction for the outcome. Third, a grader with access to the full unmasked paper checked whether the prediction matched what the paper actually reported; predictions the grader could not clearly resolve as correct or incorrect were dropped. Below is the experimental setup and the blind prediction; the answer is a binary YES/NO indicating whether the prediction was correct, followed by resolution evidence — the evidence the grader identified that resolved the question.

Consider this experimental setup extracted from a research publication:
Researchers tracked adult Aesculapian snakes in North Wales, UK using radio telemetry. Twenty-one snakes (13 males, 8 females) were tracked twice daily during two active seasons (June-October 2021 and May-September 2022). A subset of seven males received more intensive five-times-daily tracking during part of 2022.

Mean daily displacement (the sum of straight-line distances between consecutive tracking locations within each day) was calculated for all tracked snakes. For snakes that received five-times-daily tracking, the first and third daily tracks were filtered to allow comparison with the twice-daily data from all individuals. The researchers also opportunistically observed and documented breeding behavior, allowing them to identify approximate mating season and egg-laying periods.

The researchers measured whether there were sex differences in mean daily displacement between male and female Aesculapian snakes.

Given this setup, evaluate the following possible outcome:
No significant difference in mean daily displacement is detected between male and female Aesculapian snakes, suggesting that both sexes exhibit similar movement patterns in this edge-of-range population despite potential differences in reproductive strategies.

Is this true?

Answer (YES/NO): NO